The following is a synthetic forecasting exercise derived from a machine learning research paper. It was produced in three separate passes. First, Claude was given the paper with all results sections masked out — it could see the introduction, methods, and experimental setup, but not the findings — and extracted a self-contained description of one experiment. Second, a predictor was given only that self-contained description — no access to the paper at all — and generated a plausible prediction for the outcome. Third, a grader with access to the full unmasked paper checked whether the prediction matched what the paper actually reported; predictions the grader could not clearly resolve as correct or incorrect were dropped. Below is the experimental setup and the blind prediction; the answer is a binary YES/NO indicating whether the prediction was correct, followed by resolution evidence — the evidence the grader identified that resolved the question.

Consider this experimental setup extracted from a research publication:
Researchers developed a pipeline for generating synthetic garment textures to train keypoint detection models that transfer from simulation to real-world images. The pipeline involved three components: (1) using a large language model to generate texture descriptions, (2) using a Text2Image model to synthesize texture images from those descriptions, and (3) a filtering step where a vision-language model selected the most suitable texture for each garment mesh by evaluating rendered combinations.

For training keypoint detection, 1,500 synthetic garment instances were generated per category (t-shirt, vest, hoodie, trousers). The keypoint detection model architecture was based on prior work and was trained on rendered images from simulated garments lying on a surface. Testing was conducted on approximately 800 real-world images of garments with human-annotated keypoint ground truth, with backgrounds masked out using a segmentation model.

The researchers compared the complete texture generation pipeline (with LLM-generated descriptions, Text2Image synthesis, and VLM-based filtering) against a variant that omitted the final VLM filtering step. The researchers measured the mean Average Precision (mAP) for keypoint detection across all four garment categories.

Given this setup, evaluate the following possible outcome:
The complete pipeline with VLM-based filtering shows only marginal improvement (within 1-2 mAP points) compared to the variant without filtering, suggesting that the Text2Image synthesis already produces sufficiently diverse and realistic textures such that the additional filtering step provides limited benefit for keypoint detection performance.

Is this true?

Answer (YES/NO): YES